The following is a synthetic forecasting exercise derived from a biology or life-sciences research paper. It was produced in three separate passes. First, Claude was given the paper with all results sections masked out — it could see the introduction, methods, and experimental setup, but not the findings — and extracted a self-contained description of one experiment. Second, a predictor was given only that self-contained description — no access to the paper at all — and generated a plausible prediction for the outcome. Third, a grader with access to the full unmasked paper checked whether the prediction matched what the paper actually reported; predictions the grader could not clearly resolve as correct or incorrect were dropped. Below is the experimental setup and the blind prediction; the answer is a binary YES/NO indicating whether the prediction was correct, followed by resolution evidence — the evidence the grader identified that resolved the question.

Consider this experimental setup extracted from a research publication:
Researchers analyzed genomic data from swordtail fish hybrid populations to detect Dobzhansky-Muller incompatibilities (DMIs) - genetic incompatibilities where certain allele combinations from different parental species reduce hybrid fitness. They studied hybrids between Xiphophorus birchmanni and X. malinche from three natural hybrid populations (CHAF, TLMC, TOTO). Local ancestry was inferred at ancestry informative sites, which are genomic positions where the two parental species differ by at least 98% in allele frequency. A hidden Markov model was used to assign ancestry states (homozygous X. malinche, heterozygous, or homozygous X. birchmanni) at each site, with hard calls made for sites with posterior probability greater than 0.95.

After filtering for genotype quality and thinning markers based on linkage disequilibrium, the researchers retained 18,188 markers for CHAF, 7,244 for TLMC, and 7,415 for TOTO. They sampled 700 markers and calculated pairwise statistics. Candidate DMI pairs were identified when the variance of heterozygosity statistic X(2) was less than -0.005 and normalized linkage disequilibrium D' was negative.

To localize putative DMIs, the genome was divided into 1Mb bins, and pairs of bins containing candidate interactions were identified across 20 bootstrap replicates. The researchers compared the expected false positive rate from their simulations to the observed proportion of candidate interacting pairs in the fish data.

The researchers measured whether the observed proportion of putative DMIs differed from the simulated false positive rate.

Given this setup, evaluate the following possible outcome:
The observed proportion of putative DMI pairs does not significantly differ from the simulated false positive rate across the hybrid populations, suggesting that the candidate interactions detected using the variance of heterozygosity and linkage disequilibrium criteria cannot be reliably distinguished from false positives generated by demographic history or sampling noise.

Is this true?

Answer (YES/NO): NO